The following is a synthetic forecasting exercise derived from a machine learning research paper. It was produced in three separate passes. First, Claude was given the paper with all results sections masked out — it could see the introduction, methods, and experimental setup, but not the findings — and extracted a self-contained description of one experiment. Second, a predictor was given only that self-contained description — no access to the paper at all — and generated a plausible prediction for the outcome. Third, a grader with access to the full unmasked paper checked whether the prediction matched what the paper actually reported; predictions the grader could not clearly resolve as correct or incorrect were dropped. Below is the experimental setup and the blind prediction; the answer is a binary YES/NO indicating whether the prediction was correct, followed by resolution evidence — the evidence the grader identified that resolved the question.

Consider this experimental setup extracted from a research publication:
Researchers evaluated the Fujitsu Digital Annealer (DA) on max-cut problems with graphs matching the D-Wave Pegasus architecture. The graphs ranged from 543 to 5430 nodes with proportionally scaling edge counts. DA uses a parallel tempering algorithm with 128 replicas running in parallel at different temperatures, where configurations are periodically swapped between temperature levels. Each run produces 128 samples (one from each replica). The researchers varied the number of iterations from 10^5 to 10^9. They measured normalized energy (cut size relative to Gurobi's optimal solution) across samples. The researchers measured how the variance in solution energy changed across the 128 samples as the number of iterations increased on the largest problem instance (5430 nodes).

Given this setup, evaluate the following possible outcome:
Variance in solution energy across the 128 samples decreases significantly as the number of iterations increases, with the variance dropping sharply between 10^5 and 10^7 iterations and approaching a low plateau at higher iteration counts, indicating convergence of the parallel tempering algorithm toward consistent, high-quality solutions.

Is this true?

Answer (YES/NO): YES